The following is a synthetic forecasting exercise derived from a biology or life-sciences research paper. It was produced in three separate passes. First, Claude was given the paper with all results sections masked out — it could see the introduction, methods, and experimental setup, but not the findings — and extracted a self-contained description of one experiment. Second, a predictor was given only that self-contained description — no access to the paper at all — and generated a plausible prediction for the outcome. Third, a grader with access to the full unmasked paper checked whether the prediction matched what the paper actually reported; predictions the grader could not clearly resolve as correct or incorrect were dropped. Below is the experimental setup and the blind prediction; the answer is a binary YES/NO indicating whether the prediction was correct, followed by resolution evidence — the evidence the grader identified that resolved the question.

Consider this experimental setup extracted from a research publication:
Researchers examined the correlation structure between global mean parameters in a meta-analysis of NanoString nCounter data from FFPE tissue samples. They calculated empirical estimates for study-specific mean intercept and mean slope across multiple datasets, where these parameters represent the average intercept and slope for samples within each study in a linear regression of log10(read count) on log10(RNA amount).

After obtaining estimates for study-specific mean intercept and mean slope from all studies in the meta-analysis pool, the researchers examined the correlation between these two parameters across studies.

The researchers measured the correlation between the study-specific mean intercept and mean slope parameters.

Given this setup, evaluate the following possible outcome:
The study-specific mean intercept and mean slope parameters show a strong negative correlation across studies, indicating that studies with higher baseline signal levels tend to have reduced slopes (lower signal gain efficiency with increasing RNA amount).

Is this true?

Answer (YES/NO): NO